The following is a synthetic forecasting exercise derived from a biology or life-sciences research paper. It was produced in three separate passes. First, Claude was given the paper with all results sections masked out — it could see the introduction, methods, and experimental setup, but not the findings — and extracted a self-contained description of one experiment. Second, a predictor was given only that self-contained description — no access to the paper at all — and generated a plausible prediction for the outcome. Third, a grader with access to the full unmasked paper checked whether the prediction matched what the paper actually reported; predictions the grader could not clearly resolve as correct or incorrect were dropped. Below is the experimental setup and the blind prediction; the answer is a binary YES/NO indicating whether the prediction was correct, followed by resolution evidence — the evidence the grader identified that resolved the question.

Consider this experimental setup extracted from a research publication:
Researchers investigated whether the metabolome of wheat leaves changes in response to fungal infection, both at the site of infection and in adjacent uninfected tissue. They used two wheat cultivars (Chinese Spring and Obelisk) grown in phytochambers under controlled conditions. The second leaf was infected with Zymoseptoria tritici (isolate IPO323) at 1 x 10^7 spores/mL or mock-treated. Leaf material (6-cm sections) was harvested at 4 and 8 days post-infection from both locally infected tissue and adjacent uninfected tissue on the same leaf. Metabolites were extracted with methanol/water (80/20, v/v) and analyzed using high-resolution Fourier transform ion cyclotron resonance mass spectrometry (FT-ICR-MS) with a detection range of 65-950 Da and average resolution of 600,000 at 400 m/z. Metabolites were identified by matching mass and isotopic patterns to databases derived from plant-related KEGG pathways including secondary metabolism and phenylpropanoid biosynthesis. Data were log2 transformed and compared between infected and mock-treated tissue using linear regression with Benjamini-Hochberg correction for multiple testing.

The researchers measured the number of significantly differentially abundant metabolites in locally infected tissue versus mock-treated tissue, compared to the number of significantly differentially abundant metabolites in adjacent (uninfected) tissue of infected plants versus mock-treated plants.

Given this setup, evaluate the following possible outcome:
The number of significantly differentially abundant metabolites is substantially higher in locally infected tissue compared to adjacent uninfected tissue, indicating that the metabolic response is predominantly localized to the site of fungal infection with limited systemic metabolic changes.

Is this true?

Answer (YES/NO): NO